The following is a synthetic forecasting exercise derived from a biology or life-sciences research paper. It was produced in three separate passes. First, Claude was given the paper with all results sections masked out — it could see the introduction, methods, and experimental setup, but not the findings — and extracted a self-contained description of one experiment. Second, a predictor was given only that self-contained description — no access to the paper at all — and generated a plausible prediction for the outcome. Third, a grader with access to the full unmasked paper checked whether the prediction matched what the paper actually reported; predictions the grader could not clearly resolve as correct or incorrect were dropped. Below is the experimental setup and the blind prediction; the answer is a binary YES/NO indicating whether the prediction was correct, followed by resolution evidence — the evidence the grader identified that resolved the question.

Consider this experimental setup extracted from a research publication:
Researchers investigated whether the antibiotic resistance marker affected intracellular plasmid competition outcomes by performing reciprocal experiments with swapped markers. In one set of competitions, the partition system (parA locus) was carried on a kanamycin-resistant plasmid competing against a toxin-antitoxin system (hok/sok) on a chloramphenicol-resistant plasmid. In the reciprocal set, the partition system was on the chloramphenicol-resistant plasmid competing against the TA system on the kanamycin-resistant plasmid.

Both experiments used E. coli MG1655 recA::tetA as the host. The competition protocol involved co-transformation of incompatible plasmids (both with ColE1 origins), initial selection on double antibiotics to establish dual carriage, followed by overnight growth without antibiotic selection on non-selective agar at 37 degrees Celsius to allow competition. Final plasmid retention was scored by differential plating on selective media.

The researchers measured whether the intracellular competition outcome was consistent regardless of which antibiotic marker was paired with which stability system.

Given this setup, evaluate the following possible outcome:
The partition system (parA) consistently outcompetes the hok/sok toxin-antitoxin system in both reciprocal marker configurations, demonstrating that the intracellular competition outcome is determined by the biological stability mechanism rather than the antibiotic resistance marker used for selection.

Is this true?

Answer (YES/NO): NO